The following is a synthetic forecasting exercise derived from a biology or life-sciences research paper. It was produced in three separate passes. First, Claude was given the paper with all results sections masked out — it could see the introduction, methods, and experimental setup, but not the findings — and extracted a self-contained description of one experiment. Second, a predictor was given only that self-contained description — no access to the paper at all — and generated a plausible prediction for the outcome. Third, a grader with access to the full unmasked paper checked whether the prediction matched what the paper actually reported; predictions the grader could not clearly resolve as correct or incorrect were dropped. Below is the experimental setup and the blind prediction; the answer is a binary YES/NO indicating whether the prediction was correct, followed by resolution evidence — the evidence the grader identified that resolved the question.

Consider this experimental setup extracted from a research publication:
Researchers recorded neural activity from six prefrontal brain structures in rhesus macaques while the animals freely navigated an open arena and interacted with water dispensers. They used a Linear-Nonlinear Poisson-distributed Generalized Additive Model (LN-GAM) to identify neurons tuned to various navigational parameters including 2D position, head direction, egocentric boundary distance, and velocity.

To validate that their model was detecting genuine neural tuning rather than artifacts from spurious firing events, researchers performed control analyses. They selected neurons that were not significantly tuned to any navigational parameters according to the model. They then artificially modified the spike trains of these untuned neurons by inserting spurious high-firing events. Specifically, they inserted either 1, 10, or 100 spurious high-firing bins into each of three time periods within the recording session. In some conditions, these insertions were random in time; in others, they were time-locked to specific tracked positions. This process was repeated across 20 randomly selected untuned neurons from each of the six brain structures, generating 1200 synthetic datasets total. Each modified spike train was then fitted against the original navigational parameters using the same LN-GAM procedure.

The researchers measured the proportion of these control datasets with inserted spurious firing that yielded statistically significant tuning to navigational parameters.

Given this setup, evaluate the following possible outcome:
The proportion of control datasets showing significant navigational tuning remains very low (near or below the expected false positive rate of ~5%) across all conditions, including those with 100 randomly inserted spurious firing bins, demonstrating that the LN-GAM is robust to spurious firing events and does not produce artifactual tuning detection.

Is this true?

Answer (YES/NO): NO